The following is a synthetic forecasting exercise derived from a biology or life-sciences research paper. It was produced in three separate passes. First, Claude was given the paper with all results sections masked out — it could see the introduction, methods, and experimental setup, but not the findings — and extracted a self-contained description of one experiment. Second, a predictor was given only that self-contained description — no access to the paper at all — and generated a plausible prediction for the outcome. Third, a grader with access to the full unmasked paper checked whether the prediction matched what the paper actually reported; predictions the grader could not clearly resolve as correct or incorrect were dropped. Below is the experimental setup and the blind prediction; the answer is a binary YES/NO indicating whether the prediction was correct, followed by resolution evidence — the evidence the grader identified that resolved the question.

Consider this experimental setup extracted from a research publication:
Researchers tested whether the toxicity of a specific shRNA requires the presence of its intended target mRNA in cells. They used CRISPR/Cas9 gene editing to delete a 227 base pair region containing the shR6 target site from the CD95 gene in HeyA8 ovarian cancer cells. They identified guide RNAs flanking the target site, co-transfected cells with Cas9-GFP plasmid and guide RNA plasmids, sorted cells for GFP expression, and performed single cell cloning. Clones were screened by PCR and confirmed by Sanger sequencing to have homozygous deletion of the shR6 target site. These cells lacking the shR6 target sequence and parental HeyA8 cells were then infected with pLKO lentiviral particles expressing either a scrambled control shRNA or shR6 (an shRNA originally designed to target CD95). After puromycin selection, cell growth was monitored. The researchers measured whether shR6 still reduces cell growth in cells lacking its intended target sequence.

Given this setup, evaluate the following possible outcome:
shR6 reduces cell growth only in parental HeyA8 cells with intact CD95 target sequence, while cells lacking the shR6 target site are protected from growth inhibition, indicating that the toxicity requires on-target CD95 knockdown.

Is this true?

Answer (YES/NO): NO